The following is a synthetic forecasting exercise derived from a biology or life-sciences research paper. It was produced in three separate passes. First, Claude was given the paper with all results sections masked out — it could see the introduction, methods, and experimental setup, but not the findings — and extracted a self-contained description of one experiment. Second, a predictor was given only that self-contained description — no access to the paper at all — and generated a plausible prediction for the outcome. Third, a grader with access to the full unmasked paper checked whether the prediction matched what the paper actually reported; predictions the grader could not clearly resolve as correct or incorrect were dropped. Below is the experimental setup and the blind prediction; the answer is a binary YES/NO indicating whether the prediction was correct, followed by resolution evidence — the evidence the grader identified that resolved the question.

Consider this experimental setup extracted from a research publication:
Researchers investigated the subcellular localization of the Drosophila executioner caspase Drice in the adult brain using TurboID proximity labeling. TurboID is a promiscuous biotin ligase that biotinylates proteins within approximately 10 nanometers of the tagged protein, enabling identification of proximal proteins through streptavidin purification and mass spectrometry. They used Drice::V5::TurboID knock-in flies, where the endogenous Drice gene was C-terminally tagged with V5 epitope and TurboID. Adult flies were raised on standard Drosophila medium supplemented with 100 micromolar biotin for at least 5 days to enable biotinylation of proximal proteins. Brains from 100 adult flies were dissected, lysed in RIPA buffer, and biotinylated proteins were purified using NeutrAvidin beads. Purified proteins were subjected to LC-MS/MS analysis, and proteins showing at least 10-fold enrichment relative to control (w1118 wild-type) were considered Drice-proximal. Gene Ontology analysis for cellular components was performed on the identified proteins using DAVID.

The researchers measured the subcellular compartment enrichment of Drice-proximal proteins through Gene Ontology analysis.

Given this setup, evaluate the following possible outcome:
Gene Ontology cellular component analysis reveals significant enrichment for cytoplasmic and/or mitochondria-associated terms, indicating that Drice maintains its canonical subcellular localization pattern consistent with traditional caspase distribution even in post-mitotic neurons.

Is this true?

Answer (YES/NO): NO